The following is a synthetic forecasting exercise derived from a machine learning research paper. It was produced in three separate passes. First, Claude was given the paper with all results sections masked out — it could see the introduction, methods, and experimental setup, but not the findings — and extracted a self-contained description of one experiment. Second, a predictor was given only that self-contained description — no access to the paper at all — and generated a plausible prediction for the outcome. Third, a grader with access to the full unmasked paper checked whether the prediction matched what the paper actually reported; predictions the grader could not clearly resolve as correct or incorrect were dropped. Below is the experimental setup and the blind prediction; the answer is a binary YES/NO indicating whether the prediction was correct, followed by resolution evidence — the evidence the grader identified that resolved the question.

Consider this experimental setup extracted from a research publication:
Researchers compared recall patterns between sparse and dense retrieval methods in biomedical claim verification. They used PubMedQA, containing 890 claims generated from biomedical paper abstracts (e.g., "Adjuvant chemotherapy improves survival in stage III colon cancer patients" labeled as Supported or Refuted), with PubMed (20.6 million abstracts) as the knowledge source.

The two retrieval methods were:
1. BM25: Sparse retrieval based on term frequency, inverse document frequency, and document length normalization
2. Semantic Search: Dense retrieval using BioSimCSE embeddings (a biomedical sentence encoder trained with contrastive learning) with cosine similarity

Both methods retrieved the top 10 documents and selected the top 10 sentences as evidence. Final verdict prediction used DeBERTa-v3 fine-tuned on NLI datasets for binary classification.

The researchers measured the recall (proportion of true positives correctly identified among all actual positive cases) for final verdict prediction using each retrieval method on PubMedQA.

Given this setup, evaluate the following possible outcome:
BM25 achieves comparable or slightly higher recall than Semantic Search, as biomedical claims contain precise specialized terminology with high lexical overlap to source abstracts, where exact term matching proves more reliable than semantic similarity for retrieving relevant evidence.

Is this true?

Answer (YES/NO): NO